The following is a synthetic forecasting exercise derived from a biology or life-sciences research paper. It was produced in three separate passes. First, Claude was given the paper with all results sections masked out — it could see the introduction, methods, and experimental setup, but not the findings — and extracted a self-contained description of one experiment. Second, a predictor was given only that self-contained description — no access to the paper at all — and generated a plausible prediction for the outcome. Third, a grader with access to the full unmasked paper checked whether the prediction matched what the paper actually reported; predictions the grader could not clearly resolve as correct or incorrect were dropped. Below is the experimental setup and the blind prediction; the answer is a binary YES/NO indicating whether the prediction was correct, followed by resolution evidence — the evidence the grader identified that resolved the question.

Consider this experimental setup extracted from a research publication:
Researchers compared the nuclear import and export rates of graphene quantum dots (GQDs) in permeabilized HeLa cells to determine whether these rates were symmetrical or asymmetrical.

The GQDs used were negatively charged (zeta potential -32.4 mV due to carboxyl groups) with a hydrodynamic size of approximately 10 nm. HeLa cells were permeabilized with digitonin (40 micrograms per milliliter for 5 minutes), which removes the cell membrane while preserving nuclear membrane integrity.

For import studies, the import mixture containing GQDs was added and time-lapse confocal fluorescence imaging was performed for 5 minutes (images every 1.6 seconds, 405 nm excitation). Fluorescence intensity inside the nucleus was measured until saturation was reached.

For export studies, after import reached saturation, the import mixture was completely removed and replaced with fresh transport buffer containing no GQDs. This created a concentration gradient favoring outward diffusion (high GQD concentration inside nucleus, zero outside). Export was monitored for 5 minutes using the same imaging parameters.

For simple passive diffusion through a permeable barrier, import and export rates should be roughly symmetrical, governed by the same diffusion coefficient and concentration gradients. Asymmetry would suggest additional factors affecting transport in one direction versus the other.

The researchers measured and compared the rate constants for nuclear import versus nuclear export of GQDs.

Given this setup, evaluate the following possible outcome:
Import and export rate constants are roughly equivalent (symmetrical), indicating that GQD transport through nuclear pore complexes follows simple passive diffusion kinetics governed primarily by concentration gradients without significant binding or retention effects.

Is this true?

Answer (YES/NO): NO